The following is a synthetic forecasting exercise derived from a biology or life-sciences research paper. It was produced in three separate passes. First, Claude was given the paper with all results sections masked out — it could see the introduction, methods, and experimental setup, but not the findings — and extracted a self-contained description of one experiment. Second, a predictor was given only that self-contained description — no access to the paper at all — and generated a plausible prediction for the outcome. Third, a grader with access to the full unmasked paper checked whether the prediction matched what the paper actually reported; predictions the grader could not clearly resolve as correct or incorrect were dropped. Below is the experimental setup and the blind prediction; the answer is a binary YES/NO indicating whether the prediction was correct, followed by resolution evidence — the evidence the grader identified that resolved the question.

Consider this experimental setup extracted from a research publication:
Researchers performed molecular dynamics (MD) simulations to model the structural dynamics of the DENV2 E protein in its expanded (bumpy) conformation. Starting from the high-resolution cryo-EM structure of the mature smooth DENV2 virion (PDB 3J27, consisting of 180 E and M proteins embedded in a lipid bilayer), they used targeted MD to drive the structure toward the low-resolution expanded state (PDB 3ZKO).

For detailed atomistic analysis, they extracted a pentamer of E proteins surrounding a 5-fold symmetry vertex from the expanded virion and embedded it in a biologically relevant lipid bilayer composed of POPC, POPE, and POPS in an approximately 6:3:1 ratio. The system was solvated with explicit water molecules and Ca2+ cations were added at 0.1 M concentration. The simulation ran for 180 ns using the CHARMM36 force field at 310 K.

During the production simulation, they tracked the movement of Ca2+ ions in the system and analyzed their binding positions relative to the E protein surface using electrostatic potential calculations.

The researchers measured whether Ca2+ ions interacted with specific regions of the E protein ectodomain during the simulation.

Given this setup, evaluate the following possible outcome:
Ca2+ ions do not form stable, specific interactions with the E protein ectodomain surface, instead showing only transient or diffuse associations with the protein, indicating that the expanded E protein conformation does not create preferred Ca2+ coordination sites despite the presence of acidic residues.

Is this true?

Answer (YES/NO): NO